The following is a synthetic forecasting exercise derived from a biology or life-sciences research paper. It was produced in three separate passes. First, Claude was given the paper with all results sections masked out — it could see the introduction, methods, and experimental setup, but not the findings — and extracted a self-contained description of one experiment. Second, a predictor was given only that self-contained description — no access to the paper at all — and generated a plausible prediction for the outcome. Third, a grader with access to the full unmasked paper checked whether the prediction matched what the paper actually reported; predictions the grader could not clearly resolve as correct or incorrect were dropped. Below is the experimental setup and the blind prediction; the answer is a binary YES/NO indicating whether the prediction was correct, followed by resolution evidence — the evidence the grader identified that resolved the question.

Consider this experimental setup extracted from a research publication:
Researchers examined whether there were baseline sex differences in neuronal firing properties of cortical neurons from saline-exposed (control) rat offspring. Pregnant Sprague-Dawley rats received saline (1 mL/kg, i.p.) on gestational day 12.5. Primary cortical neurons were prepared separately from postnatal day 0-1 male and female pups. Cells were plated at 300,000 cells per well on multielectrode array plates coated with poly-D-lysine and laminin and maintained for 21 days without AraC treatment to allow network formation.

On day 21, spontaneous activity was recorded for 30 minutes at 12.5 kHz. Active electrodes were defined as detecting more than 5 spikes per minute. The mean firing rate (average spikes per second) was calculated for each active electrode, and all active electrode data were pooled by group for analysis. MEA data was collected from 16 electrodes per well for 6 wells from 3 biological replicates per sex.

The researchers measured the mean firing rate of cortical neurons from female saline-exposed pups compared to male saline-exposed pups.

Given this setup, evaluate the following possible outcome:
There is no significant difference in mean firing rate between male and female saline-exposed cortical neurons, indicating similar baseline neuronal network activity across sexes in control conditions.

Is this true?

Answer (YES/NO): NO